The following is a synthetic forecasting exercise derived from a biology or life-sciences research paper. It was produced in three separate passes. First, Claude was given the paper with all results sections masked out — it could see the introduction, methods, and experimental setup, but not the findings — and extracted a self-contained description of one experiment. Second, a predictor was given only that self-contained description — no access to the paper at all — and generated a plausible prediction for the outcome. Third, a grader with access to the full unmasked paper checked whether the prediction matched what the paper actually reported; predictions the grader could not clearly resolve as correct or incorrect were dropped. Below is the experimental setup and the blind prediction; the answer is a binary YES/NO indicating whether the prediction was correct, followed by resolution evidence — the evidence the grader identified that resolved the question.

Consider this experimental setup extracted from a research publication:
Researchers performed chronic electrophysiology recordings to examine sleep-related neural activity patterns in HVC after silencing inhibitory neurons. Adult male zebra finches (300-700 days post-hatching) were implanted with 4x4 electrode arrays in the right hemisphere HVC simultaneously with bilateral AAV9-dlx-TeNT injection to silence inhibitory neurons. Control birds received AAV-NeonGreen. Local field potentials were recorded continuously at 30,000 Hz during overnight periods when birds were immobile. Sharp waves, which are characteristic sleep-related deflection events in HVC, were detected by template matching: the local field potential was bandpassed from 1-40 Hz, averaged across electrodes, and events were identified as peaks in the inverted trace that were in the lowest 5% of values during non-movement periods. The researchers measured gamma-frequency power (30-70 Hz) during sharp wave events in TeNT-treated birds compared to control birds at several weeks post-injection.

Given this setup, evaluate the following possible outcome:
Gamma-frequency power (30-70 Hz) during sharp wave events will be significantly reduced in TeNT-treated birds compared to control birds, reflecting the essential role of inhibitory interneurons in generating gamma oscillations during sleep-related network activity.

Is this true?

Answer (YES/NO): NO